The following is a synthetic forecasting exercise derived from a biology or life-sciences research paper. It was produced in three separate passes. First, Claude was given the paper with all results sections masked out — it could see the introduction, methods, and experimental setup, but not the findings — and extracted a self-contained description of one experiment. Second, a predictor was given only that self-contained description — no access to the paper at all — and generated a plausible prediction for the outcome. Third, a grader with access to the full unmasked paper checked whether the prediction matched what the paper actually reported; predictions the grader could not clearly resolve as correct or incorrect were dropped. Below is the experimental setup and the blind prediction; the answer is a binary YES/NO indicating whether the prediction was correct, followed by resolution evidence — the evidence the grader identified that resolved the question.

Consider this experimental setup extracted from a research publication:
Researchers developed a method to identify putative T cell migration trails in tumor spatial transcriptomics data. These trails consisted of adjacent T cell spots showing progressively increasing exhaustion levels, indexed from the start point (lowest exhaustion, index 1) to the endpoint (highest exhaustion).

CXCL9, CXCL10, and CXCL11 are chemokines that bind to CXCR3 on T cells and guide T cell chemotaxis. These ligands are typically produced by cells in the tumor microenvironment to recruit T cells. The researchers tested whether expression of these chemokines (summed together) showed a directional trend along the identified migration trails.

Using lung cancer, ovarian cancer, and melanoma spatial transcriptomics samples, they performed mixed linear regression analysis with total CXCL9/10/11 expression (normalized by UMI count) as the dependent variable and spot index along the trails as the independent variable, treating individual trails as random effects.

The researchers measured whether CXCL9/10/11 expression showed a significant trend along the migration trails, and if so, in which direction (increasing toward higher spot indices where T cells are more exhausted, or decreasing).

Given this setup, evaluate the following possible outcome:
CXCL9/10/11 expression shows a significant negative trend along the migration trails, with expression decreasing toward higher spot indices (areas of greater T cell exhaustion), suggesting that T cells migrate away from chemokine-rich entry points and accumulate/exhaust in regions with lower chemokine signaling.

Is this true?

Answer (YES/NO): NO